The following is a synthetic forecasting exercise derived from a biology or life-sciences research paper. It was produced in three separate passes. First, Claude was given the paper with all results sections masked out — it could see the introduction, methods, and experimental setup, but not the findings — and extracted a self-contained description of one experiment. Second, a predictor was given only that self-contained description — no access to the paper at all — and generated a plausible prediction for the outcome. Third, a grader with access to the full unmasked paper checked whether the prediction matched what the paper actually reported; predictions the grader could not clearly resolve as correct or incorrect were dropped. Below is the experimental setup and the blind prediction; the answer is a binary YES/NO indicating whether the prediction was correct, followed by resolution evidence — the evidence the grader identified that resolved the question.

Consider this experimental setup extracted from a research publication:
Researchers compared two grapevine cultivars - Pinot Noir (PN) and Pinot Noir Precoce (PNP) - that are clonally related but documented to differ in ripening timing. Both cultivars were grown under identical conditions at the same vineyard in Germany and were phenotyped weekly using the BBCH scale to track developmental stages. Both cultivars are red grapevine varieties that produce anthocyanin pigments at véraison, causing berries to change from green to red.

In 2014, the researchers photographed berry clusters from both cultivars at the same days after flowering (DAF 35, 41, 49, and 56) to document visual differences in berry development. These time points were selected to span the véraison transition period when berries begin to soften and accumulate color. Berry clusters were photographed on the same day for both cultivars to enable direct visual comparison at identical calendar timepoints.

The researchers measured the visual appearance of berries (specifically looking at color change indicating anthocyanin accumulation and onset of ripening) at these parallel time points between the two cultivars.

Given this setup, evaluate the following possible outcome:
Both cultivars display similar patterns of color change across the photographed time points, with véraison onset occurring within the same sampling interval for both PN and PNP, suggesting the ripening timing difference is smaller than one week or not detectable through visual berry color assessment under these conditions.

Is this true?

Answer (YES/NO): NO